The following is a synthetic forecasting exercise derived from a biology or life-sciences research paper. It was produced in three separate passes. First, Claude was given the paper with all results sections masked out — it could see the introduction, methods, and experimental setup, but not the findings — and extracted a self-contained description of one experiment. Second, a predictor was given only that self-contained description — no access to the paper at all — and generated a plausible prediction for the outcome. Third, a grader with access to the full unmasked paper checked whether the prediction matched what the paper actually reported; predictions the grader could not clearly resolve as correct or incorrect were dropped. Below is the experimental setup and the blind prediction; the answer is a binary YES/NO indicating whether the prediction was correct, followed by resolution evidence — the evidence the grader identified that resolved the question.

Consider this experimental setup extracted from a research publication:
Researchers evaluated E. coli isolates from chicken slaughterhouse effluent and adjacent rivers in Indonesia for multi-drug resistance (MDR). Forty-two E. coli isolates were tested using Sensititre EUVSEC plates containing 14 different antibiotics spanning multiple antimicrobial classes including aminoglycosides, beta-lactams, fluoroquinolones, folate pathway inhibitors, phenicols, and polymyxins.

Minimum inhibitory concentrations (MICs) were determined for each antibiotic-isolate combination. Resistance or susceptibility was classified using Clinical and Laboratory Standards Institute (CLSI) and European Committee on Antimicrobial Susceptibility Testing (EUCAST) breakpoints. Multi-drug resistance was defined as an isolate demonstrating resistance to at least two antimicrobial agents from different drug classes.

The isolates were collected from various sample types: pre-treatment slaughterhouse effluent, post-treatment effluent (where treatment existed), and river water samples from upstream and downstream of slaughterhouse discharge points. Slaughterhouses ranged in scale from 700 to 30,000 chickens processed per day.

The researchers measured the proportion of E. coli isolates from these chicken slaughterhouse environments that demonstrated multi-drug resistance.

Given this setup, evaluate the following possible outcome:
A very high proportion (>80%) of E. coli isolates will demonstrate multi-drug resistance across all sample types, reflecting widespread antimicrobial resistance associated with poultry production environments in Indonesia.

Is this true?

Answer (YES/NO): NO